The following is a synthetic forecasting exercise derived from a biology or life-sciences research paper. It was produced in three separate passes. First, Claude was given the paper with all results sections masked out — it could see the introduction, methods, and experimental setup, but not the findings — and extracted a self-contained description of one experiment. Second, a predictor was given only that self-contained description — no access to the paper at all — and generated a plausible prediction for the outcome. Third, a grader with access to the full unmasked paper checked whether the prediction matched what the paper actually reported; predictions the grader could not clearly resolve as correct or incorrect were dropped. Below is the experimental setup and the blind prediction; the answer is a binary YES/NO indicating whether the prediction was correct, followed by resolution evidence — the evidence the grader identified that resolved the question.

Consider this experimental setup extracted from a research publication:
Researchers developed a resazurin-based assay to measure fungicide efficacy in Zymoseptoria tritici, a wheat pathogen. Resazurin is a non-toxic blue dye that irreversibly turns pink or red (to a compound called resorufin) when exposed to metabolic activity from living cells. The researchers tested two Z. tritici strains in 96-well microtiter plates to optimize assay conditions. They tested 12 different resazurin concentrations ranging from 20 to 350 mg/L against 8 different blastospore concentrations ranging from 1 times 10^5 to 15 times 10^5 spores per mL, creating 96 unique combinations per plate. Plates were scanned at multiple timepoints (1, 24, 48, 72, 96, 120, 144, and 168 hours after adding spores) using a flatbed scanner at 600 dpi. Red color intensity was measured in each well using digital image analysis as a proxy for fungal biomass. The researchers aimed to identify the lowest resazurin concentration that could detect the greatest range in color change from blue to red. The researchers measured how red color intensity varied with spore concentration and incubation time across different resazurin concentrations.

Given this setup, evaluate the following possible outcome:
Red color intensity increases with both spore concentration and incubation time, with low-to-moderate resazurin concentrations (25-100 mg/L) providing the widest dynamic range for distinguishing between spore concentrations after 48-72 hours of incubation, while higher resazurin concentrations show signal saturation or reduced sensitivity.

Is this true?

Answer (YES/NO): NO